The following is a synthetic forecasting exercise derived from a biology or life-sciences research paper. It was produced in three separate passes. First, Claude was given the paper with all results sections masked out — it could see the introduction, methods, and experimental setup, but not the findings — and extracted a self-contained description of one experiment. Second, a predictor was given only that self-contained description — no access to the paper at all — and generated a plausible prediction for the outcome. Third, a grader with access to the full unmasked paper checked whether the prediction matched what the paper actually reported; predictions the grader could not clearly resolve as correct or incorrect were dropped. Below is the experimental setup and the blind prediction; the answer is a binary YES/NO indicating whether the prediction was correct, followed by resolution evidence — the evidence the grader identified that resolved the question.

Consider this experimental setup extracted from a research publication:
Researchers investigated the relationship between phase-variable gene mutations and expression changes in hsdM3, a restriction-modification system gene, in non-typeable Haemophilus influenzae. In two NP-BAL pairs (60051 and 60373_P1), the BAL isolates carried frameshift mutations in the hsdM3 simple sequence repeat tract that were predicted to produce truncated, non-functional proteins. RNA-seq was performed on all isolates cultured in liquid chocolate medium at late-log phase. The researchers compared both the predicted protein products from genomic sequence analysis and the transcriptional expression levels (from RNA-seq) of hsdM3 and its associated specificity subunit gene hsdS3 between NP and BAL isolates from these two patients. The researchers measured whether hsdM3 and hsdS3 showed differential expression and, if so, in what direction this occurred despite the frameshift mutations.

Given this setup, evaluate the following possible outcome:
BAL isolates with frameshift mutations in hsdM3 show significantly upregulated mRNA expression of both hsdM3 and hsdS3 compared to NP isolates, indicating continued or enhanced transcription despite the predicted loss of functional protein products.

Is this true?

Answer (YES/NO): YES